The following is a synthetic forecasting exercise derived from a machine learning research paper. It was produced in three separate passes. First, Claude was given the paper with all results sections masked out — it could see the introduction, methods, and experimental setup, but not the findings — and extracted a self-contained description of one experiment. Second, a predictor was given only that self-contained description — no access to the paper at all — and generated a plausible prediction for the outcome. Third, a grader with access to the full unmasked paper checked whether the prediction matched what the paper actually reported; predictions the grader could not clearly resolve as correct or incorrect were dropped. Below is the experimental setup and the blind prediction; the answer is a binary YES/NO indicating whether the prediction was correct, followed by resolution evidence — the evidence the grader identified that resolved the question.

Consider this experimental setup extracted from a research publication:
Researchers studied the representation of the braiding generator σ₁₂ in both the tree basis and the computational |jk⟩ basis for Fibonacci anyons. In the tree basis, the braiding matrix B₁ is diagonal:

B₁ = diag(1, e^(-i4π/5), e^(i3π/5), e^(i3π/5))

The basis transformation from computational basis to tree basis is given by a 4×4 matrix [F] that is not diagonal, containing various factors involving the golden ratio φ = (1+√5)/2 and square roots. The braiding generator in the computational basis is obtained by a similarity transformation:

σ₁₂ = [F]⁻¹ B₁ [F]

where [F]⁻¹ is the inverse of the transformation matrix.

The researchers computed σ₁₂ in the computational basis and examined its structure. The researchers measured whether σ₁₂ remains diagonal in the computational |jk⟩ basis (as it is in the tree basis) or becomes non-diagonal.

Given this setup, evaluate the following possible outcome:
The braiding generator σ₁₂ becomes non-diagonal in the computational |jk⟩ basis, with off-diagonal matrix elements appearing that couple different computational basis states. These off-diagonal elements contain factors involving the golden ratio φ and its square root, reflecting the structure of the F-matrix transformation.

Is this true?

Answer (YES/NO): YES